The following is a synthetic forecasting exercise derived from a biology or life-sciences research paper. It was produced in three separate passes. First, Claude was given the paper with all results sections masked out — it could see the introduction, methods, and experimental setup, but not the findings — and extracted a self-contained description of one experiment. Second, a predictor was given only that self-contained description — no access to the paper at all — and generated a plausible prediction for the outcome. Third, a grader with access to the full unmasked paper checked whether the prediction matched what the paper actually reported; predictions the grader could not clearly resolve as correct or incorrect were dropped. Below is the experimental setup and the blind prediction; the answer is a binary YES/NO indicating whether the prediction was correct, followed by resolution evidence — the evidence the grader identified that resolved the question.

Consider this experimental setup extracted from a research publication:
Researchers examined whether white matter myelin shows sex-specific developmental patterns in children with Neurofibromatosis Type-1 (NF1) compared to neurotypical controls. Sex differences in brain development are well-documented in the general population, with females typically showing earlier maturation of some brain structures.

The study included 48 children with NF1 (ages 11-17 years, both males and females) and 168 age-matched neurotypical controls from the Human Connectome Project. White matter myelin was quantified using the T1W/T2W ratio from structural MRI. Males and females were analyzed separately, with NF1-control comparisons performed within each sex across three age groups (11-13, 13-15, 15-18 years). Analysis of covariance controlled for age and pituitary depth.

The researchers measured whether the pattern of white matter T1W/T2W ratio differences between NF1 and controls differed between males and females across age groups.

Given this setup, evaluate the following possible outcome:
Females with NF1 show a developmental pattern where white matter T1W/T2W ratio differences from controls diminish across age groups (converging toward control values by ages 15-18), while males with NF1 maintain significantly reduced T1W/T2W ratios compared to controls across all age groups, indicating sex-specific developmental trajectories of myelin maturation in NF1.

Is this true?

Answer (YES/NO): NO